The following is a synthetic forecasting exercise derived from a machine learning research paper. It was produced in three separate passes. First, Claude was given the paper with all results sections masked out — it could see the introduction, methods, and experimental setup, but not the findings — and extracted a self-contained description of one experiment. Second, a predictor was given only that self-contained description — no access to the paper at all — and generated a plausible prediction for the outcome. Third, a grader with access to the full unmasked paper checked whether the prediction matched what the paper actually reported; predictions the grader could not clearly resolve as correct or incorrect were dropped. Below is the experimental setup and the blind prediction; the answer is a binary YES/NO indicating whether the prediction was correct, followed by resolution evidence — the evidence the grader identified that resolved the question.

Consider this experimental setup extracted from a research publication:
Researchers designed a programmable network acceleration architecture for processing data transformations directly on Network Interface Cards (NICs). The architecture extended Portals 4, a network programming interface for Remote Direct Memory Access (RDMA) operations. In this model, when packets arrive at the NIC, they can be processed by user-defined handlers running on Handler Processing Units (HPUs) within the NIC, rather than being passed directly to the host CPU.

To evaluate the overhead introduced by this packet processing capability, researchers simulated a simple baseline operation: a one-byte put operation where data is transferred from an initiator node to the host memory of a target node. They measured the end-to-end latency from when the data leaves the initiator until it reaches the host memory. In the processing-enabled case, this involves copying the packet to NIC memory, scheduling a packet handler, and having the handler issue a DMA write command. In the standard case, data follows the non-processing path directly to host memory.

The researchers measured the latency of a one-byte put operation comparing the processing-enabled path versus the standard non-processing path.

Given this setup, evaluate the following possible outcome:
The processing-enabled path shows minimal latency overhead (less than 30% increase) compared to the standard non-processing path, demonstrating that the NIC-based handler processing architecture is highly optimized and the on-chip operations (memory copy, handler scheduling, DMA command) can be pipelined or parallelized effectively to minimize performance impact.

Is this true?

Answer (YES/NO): YES